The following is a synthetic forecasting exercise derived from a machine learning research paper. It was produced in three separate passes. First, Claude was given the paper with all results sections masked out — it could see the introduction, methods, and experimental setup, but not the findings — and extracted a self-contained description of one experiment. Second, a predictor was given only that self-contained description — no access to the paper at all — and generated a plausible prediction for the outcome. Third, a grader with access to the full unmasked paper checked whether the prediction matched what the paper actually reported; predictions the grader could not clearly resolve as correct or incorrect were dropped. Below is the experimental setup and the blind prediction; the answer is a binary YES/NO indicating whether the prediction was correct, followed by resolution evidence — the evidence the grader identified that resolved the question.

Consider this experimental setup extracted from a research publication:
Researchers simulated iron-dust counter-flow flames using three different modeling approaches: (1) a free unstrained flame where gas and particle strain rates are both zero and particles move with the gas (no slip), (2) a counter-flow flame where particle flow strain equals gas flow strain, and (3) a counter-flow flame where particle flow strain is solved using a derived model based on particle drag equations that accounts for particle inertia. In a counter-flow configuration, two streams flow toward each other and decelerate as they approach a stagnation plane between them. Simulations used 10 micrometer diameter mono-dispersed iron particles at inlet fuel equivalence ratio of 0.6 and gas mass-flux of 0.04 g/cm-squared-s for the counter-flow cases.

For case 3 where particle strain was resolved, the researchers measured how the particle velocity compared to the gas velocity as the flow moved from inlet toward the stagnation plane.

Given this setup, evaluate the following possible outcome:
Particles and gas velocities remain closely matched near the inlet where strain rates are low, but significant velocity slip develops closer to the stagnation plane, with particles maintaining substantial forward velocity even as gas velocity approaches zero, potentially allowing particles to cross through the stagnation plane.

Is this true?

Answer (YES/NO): NO